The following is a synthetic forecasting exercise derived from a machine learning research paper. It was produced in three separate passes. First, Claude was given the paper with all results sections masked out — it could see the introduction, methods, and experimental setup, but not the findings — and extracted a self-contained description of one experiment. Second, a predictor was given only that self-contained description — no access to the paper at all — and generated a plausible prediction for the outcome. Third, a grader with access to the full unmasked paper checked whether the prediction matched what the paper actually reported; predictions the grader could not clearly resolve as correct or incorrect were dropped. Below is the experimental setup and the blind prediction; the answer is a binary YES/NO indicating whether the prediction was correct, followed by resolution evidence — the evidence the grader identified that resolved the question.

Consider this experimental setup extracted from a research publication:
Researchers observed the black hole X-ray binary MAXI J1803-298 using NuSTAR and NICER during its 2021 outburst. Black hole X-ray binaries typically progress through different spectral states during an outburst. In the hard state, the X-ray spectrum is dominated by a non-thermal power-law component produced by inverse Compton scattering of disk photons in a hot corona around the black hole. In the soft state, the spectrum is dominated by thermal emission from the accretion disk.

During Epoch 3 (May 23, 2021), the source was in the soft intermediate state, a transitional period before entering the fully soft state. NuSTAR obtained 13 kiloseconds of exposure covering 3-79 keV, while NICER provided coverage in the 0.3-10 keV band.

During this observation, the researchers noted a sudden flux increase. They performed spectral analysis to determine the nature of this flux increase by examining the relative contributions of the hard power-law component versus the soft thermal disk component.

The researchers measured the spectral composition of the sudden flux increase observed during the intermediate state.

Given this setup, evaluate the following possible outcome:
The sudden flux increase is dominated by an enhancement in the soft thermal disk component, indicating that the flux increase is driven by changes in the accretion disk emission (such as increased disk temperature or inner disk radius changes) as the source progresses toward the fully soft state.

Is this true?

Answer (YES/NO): YES